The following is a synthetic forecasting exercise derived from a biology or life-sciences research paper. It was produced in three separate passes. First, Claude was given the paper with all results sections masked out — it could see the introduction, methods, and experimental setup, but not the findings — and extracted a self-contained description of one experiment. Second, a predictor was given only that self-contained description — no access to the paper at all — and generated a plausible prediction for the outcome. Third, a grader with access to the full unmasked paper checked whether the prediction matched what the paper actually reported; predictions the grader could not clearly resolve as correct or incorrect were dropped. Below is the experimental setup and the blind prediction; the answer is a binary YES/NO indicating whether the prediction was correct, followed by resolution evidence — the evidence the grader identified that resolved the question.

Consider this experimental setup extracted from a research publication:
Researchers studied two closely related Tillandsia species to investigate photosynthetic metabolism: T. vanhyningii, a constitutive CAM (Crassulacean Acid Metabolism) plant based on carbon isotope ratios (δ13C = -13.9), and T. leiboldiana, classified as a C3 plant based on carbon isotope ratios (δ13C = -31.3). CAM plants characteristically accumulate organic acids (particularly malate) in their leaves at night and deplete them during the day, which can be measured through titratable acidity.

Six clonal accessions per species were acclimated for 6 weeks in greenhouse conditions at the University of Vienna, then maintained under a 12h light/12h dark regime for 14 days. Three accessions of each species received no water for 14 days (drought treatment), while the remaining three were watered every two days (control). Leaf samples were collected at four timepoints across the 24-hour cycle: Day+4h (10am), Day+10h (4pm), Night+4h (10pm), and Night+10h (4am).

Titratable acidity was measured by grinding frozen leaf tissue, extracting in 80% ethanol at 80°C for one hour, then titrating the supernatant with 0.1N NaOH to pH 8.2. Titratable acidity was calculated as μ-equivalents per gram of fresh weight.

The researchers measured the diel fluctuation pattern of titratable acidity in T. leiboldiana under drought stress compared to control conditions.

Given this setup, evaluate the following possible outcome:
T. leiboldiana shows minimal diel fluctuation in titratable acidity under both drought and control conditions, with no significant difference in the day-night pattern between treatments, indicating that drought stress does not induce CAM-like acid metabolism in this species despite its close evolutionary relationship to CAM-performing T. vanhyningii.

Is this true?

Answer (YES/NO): NO